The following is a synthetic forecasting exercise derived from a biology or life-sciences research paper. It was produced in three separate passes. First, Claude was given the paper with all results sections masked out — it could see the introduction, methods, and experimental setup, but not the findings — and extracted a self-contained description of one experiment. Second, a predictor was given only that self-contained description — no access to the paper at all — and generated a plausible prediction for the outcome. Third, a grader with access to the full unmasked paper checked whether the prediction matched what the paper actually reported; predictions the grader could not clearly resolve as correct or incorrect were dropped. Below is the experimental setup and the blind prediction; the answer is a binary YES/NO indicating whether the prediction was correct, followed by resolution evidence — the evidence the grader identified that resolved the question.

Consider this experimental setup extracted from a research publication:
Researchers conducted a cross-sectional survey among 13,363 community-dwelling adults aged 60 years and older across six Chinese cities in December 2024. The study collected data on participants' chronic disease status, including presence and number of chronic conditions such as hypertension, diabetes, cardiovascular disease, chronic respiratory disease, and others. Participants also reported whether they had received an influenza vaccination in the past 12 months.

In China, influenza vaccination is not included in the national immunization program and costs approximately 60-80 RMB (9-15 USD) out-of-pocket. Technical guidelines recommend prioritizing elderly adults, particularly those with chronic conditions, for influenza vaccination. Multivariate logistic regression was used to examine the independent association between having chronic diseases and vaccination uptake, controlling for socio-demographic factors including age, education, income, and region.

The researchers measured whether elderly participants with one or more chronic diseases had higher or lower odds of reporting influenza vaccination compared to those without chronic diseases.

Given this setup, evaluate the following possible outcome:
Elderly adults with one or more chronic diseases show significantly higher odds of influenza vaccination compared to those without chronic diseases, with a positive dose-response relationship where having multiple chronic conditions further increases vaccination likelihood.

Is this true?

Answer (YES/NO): NO